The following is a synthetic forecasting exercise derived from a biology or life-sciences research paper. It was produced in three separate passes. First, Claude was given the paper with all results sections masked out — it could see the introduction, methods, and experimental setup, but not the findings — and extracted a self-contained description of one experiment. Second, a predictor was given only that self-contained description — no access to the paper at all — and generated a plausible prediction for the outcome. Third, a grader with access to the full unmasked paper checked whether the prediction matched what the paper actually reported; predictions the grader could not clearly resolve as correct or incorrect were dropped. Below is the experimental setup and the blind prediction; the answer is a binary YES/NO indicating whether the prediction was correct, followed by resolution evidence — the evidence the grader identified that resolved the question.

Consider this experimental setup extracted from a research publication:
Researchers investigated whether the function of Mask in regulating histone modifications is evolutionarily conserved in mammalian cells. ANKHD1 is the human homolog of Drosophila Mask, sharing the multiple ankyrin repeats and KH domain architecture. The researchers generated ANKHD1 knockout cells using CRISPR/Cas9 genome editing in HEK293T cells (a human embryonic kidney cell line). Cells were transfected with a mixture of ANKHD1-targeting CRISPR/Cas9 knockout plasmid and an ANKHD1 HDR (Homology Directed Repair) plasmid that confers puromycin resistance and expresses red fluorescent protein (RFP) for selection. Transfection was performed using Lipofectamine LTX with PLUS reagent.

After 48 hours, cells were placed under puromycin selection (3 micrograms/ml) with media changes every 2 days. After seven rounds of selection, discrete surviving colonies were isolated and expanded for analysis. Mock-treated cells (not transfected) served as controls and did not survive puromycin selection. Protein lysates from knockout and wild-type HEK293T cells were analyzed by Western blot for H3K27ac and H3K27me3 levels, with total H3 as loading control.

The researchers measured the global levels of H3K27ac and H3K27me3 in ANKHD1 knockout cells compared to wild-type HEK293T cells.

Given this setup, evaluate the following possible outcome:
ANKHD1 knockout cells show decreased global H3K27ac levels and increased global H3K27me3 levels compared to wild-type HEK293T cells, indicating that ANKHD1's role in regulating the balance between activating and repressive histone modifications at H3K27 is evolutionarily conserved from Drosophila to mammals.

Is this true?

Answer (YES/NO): YES